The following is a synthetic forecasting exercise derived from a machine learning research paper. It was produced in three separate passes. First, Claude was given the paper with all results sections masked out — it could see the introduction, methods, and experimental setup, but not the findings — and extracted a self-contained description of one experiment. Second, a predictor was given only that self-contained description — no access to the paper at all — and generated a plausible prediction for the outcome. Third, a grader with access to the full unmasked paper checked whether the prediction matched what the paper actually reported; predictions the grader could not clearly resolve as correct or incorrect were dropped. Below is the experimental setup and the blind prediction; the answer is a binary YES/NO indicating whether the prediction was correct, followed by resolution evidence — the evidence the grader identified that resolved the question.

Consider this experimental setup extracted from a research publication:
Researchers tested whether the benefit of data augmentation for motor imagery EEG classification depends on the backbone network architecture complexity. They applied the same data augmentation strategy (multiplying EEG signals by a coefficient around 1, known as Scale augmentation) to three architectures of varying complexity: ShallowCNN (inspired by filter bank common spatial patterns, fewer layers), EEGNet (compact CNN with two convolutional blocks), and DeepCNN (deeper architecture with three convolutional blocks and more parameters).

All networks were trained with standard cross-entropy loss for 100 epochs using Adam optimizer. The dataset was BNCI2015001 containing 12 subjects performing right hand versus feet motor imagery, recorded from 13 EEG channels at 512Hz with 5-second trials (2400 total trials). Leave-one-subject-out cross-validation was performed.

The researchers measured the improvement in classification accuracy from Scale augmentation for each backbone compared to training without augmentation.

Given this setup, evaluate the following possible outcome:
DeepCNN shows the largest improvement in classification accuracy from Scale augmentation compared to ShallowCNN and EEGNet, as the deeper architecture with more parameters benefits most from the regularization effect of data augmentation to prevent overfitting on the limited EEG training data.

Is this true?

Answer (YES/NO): YES